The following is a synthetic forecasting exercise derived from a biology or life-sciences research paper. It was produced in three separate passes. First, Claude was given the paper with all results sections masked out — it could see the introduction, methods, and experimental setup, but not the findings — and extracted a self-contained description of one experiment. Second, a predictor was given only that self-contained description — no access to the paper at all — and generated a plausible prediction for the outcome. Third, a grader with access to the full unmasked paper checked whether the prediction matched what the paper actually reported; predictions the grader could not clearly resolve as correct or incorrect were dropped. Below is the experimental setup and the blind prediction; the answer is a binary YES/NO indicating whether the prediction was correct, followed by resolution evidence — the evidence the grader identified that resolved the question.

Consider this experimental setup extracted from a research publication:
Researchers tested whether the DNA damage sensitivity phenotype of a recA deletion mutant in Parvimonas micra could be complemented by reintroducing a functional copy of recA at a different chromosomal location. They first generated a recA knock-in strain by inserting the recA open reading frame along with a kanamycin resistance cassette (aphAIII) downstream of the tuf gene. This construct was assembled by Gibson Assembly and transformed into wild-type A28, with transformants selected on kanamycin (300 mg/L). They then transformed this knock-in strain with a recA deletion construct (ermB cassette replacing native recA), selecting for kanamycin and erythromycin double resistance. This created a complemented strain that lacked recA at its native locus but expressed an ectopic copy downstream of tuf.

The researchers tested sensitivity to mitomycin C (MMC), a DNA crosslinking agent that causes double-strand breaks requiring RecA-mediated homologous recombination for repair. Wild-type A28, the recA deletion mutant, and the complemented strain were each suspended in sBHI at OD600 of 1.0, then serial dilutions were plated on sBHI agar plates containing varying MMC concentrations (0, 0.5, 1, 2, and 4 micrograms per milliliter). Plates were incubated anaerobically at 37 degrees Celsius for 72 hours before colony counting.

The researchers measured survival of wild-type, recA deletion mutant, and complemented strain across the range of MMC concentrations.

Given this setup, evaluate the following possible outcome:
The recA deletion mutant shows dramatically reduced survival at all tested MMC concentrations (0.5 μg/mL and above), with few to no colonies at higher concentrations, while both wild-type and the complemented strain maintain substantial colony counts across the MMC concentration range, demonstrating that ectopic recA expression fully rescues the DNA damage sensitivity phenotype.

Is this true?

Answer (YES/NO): YES